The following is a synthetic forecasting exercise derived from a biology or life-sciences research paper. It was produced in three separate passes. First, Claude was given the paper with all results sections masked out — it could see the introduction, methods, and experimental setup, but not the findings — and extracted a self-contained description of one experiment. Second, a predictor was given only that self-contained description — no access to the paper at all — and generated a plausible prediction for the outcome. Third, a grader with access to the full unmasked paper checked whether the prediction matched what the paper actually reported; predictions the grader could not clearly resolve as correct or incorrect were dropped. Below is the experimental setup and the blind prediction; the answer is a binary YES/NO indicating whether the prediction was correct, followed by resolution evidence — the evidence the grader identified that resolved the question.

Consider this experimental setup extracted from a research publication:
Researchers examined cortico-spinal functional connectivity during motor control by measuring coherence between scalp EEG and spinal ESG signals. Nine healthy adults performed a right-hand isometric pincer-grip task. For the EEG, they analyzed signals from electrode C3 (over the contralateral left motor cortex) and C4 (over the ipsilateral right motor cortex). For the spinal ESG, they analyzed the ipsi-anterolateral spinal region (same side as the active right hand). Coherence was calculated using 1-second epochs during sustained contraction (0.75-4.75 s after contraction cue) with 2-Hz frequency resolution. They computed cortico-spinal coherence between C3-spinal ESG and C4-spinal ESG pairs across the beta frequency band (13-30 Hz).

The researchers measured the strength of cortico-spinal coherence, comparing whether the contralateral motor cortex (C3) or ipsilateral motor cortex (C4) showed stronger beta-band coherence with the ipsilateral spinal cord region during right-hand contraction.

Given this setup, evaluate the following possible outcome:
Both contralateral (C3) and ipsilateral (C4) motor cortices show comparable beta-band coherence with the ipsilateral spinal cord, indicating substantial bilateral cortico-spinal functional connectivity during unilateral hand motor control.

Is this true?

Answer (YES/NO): NO